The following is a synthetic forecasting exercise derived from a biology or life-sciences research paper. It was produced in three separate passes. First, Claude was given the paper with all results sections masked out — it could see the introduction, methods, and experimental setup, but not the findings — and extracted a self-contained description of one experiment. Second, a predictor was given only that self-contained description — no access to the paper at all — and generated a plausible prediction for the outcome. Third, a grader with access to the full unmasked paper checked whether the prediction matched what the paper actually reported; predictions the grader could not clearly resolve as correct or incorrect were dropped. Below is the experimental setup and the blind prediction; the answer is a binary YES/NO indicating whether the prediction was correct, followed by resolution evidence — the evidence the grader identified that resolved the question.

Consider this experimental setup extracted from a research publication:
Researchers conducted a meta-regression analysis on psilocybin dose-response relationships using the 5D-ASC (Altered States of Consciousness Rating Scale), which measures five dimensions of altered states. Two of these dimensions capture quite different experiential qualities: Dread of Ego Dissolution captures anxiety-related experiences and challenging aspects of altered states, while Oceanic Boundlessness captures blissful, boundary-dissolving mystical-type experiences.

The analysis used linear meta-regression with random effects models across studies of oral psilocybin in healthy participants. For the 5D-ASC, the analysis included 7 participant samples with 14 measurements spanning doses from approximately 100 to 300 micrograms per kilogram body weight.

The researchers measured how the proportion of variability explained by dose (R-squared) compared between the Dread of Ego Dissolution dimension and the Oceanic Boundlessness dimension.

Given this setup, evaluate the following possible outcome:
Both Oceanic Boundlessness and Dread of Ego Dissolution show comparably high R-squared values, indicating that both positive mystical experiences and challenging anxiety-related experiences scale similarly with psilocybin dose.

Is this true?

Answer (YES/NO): NO